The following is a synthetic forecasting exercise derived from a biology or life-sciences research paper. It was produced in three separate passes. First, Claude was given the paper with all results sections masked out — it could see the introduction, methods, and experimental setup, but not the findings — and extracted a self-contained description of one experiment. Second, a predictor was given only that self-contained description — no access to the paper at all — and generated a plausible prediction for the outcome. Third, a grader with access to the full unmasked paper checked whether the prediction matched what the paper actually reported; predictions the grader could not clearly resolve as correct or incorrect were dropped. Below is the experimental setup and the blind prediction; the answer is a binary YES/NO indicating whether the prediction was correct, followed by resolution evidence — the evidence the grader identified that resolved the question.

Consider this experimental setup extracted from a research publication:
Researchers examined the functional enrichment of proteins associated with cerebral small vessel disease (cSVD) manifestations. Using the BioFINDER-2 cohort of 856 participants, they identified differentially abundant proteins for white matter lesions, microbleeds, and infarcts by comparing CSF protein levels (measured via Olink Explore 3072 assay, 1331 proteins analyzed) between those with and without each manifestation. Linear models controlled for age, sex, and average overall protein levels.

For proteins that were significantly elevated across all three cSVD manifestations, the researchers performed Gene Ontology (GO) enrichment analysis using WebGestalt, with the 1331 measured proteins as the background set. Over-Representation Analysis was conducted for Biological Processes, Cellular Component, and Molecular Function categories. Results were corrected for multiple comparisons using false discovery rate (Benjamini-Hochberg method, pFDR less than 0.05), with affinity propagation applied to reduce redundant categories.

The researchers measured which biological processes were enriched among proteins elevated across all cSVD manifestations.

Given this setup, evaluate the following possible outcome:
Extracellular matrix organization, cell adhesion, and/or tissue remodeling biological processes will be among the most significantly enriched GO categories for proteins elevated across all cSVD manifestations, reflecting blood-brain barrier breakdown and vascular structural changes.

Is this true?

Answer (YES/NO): YES